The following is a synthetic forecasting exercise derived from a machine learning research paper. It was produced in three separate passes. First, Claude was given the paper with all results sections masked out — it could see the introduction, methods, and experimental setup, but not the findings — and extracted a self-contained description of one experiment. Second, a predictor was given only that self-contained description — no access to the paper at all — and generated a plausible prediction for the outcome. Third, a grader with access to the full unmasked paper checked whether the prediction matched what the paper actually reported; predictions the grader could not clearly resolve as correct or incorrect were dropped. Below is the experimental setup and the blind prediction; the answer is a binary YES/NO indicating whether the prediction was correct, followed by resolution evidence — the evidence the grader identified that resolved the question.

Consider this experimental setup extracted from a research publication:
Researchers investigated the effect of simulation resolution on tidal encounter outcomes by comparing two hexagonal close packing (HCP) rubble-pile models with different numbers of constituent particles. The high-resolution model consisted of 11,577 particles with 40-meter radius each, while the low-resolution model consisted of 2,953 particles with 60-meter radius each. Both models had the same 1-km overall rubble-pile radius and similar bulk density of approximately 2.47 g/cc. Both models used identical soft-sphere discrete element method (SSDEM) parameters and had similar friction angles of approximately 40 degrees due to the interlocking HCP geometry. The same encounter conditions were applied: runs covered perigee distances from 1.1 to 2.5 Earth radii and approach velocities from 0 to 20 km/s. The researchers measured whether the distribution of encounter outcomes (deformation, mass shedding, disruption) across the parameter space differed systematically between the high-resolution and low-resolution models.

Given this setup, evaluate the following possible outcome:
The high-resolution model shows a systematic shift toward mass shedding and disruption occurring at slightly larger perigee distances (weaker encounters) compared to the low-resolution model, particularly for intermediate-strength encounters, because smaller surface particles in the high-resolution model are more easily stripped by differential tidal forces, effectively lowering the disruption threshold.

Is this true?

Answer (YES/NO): NO